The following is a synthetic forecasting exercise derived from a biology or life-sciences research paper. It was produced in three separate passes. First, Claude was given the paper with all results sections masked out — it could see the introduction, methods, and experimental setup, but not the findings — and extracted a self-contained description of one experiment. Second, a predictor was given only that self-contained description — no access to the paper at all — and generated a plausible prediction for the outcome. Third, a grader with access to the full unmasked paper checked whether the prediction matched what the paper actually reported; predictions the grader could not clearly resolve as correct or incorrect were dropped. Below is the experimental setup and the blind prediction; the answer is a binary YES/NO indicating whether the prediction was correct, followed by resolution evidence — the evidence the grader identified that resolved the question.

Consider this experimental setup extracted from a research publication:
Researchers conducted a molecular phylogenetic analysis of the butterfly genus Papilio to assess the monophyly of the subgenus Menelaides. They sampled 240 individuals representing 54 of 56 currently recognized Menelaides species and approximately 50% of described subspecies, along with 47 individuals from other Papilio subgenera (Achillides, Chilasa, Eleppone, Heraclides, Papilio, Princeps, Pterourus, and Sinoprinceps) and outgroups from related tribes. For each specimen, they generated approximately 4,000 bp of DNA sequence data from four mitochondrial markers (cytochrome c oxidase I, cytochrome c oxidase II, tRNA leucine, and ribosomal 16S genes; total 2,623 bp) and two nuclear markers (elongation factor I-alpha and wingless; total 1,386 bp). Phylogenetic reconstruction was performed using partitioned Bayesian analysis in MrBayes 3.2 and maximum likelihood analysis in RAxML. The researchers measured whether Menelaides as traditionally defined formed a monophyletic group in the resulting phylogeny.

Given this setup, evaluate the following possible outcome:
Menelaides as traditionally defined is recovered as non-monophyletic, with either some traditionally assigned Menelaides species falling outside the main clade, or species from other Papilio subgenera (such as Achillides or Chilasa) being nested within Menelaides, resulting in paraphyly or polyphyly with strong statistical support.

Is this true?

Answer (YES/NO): YES